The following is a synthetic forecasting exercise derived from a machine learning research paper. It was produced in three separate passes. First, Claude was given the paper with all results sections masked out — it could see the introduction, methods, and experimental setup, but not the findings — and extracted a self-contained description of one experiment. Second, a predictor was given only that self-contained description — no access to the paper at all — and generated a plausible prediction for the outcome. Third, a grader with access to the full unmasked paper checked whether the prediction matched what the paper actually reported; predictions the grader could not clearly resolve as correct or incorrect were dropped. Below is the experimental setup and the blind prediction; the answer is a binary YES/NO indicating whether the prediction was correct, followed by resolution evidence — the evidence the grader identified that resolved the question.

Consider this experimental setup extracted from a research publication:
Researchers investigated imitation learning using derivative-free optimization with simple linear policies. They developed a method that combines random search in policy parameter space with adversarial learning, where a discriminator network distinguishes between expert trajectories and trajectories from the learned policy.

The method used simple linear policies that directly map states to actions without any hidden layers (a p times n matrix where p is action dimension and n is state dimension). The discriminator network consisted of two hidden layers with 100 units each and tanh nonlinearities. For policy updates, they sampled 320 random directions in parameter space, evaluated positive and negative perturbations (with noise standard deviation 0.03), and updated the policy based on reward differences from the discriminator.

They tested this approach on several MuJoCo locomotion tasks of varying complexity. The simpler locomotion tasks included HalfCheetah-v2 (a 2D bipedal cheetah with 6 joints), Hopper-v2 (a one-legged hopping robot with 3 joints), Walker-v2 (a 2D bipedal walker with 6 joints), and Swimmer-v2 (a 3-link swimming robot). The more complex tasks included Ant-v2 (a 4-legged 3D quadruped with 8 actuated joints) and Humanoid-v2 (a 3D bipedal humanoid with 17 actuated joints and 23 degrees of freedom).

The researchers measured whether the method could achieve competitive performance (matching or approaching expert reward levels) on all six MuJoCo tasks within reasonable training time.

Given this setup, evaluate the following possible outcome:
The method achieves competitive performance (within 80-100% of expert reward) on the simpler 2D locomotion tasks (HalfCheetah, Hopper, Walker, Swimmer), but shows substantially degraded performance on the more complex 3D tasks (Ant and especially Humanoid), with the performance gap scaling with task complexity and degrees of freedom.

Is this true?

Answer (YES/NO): YES